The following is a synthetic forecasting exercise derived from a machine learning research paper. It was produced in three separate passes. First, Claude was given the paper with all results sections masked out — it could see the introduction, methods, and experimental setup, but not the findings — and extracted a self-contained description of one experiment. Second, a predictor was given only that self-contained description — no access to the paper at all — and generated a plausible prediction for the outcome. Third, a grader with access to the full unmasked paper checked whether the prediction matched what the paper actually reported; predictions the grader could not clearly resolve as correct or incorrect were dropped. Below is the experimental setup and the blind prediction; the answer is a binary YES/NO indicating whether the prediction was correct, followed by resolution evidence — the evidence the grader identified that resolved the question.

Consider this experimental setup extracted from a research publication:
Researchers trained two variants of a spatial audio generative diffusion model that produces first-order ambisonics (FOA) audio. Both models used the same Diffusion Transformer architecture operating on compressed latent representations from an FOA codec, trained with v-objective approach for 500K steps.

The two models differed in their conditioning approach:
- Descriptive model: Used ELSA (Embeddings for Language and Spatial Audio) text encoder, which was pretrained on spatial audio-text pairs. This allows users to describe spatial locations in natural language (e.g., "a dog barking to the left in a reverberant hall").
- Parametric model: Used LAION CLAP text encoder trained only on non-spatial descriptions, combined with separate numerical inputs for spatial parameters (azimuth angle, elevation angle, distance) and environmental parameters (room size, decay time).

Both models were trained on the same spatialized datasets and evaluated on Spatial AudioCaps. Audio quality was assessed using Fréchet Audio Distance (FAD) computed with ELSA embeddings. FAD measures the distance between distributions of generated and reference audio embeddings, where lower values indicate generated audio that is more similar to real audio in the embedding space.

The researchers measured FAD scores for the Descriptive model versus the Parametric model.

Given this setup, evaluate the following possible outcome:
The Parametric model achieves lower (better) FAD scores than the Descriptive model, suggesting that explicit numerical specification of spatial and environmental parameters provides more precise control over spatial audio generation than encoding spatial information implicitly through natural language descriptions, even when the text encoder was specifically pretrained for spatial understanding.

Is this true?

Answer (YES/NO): NO